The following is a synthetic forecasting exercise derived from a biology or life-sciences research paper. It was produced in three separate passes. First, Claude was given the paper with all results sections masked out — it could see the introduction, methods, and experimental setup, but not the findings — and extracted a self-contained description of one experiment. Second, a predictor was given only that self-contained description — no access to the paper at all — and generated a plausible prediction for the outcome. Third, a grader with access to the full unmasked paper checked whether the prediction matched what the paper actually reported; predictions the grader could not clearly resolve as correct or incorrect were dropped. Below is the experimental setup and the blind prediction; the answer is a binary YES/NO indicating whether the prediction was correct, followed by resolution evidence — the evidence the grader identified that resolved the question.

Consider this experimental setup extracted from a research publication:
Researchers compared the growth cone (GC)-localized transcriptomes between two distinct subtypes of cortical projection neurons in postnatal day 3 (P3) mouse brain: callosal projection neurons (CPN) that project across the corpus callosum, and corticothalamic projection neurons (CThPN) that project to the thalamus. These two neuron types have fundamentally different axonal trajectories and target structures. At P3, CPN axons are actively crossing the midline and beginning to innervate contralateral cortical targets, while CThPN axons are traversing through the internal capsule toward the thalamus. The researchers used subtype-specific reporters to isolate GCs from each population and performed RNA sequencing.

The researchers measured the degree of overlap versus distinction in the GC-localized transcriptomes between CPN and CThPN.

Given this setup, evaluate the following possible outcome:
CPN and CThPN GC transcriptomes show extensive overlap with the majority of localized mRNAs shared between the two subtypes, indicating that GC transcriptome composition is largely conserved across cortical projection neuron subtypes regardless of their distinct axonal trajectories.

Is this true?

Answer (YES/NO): NO